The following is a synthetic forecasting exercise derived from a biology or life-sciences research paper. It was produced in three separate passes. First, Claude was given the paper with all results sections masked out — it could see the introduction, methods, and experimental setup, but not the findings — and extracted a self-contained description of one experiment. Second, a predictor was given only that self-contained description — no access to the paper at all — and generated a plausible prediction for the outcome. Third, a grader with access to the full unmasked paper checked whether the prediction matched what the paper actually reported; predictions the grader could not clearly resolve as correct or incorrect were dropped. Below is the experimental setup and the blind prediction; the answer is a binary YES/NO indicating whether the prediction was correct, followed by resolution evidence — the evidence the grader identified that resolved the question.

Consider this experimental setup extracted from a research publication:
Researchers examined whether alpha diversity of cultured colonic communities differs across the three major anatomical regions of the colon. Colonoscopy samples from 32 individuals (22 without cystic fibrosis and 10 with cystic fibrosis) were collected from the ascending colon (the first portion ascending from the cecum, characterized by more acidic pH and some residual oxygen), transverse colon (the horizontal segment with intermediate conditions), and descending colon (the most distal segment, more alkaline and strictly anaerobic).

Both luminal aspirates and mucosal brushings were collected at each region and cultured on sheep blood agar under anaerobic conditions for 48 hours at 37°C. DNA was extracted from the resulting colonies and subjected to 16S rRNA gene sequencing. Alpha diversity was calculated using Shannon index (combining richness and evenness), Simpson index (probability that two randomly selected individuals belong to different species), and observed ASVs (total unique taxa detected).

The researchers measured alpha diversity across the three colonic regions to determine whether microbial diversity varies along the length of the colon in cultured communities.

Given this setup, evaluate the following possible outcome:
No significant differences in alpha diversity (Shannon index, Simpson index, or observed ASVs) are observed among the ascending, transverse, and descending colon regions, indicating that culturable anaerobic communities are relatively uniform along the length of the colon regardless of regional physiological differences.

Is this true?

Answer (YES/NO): YES